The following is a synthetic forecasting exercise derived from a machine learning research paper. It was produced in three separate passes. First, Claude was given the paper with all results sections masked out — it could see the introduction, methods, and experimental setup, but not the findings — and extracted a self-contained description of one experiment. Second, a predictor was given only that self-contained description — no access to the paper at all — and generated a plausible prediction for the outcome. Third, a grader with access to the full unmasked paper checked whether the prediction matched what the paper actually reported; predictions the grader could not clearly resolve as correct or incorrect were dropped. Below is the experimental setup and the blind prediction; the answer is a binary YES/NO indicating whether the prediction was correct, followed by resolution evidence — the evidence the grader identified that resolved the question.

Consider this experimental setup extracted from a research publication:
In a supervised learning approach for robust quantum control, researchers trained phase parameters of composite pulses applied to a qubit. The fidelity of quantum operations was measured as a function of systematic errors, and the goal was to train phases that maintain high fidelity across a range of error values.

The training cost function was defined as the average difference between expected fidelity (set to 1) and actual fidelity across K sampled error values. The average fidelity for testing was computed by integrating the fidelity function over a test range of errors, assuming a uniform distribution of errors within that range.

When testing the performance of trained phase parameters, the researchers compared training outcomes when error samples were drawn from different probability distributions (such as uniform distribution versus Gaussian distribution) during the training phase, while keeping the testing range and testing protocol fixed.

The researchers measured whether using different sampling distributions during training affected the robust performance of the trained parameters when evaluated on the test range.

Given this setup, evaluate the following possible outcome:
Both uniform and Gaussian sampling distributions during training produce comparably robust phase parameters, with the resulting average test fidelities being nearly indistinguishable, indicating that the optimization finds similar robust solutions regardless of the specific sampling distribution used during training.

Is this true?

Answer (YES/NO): NO